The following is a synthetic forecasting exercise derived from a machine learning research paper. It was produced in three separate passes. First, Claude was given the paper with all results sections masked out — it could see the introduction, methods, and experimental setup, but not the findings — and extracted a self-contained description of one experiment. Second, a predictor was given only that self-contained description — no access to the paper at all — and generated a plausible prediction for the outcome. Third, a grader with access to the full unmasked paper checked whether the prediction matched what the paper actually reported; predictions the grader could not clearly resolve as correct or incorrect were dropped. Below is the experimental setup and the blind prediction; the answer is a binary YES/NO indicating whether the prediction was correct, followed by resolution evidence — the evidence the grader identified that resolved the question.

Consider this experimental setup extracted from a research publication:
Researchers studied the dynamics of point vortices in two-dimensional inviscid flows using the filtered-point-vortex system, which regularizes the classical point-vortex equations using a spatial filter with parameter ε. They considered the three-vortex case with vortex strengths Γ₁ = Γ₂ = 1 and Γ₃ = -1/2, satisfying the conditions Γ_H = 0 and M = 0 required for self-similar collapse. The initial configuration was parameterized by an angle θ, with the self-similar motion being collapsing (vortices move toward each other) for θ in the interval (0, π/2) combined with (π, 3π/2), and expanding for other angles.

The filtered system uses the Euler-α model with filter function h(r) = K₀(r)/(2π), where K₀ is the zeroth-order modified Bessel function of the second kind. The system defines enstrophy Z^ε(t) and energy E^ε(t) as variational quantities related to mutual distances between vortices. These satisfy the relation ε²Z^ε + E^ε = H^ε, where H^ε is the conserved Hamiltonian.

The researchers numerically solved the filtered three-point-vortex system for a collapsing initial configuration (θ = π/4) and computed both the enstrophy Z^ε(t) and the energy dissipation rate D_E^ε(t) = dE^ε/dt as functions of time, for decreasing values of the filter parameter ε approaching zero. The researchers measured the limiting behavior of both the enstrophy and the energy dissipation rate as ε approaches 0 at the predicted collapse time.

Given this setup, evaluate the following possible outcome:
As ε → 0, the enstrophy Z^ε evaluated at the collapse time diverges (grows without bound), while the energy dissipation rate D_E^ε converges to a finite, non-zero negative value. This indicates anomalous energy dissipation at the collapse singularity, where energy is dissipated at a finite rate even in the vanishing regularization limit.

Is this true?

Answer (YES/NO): NO